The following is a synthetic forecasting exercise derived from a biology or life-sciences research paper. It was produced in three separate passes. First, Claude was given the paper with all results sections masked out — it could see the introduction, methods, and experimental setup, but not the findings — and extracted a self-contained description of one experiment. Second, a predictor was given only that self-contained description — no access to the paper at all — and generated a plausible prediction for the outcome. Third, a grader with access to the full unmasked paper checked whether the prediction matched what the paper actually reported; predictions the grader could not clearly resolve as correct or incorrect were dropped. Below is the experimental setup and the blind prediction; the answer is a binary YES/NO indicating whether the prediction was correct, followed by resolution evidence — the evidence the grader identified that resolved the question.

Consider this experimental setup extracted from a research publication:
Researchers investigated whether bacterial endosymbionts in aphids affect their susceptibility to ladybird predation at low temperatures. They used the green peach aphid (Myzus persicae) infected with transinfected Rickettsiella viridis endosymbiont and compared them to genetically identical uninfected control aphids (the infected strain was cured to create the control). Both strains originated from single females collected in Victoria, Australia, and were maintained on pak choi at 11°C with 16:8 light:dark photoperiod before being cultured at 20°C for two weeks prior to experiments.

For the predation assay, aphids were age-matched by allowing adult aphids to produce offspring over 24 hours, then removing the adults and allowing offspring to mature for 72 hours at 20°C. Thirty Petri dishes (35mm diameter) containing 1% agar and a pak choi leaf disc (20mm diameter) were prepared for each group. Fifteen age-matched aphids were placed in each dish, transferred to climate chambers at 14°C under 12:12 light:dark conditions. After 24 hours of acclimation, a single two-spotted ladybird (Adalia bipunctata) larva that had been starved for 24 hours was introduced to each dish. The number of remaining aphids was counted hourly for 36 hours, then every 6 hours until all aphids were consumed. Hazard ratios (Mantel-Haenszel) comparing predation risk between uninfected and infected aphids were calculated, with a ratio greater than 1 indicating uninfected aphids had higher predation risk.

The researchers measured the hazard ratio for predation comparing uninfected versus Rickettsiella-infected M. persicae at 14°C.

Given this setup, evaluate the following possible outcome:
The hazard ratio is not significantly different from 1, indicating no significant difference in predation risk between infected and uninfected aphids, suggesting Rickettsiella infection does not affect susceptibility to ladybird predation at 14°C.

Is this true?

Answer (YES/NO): NO